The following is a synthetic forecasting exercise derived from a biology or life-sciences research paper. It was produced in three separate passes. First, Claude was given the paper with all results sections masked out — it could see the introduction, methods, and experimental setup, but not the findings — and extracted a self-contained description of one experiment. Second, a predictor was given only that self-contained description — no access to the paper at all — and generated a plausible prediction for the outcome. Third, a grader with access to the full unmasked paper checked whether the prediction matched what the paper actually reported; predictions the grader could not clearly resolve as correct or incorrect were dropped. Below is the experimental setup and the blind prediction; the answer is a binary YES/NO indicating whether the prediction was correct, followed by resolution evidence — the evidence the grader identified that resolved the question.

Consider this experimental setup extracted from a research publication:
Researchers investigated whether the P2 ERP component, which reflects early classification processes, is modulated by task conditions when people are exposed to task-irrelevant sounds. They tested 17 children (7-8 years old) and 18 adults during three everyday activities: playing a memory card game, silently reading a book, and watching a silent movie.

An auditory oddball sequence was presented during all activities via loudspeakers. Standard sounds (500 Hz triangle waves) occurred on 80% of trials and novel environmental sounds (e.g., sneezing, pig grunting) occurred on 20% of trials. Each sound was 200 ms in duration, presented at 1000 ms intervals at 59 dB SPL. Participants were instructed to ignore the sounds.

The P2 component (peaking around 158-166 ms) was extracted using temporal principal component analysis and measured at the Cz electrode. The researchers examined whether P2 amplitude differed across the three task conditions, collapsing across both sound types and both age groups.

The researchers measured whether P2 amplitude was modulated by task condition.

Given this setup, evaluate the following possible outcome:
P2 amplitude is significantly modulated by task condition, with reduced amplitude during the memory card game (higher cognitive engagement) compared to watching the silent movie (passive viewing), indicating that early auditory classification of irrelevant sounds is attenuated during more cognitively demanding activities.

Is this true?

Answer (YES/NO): YES